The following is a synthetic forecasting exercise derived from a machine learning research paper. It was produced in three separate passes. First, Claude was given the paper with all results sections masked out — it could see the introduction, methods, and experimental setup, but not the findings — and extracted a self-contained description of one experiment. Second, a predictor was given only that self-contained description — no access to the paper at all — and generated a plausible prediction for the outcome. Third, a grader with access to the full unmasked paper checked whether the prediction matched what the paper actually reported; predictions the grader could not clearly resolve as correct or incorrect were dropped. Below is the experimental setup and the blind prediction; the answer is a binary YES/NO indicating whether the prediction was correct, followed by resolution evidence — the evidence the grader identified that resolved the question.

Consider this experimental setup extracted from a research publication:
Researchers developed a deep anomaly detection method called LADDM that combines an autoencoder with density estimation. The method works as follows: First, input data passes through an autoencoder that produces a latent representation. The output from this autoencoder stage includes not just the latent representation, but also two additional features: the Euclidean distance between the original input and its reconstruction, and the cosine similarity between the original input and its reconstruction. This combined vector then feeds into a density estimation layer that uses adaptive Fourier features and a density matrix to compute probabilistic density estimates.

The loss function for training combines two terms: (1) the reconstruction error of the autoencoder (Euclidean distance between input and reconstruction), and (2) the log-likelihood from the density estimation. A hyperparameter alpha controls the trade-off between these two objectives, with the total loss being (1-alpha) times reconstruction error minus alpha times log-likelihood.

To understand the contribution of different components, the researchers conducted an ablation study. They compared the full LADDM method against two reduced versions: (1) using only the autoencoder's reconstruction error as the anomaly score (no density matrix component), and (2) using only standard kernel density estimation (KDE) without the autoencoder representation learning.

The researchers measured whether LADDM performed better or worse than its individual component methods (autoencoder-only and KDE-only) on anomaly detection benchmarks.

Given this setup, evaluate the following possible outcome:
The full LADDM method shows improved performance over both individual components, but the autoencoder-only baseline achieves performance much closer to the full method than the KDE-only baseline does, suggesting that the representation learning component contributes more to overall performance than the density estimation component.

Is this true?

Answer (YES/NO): NO